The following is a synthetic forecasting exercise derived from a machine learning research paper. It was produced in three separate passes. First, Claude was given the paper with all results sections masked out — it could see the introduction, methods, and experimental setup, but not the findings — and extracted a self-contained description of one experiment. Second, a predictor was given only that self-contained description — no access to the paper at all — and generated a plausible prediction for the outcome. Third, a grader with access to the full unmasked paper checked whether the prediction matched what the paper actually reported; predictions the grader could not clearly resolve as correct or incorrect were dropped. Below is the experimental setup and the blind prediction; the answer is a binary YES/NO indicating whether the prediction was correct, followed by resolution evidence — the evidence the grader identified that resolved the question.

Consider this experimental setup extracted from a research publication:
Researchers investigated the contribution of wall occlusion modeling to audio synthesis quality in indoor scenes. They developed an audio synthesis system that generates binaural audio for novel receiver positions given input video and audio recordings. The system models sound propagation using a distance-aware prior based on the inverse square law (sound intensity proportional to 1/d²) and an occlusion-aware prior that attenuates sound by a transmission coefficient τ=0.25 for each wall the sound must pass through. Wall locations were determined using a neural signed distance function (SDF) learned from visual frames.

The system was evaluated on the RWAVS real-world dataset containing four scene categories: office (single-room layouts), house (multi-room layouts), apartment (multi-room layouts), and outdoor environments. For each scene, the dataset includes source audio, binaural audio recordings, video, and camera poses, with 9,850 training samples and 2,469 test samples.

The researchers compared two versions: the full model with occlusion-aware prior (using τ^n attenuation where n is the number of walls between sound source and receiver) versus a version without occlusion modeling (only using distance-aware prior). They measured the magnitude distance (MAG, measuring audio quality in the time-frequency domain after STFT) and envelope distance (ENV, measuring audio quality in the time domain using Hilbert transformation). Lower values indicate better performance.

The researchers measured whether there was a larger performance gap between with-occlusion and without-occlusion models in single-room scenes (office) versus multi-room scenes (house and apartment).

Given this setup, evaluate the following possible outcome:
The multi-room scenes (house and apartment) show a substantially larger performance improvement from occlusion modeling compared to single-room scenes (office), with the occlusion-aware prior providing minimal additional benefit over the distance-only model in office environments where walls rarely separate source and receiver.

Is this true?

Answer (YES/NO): YES